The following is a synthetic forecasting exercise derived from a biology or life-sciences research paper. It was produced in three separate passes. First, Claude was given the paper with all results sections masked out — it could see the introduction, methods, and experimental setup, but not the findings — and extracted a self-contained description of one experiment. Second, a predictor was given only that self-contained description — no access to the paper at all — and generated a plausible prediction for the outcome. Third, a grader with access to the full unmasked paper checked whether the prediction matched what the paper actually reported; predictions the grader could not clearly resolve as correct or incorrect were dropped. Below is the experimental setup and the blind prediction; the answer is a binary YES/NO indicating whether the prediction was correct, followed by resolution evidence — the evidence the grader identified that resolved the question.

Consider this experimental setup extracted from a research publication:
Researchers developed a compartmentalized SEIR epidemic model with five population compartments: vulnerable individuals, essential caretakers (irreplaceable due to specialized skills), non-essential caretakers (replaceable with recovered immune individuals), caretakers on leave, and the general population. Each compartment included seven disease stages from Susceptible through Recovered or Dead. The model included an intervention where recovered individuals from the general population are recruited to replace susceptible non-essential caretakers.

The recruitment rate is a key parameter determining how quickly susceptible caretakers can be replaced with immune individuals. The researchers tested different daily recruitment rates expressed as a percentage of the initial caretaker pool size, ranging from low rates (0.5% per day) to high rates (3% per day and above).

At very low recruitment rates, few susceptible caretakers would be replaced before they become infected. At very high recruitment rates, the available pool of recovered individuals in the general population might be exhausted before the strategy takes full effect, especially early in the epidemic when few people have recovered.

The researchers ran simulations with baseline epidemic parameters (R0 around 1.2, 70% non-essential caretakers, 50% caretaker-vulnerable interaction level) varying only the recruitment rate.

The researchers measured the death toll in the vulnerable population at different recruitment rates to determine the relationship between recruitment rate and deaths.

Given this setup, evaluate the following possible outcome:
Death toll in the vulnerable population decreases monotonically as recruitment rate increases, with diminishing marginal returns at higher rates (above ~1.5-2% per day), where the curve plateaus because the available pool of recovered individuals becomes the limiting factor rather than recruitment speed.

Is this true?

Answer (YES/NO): NO